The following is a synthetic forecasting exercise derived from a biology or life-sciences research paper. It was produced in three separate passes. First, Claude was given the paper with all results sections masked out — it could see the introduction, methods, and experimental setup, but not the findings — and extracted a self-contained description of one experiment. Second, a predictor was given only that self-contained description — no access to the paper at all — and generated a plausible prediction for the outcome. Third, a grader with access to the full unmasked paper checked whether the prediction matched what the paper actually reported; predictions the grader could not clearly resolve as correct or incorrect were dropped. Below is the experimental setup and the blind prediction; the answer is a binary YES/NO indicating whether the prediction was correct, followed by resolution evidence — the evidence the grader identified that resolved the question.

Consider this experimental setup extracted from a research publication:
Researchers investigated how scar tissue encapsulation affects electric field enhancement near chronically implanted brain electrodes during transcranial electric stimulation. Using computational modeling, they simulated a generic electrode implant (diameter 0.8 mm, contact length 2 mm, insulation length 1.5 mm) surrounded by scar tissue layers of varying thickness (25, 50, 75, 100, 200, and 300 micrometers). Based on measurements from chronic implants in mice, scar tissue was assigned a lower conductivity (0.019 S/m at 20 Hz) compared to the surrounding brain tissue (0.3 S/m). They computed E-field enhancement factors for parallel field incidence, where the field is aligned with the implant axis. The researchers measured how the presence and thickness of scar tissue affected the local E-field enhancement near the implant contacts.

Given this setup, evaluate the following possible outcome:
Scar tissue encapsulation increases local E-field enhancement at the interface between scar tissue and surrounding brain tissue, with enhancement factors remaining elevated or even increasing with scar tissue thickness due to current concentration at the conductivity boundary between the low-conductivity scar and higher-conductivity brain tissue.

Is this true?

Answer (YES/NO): NO